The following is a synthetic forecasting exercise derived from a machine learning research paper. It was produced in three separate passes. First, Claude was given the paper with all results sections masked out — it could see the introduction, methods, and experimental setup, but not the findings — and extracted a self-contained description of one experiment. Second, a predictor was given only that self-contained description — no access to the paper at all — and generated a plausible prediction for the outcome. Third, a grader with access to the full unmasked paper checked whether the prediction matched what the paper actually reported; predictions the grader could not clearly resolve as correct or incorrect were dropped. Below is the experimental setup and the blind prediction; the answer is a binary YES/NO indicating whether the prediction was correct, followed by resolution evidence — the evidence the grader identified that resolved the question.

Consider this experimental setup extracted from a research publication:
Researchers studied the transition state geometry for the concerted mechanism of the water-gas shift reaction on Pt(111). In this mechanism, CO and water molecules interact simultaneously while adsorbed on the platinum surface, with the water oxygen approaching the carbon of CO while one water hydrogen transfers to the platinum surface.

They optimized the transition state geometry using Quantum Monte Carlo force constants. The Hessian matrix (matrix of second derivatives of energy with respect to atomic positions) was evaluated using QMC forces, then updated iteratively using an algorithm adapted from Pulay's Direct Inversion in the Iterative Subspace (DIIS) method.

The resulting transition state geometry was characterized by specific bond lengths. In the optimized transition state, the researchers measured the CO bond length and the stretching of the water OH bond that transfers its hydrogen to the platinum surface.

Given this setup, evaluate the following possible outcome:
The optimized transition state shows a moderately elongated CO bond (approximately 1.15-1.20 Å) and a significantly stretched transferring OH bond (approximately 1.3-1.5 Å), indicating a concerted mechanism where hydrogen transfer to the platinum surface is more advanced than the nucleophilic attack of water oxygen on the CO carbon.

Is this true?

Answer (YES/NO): NO